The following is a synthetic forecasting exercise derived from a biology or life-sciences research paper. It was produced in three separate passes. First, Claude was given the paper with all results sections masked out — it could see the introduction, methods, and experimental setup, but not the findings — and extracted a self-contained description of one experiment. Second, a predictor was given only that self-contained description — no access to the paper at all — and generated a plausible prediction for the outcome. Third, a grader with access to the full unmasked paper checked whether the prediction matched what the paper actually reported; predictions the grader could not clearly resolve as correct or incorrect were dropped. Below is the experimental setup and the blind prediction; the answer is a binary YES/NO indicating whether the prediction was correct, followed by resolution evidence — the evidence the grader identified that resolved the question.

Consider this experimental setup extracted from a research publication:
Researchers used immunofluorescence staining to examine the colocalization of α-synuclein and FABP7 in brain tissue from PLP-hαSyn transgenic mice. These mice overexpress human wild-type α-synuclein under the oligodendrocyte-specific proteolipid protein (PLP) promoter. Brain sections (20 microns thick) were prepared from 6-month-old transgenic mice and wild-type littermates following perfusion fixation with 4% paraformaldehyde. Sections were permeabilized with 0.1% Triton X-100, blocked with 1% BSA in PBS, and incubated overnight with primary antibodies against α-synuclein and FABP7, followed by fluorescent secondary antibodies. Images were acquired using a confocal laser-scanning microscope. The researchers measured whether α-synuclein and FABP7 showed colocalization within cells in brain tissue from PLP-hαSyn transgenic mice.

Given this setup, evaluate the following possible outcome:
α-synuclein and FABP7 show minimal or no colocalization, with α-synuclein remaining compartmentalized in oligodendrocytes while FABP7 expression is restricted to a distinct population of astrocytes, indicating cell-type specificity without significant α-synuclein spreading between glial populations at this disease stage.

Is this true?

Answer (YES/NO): NO